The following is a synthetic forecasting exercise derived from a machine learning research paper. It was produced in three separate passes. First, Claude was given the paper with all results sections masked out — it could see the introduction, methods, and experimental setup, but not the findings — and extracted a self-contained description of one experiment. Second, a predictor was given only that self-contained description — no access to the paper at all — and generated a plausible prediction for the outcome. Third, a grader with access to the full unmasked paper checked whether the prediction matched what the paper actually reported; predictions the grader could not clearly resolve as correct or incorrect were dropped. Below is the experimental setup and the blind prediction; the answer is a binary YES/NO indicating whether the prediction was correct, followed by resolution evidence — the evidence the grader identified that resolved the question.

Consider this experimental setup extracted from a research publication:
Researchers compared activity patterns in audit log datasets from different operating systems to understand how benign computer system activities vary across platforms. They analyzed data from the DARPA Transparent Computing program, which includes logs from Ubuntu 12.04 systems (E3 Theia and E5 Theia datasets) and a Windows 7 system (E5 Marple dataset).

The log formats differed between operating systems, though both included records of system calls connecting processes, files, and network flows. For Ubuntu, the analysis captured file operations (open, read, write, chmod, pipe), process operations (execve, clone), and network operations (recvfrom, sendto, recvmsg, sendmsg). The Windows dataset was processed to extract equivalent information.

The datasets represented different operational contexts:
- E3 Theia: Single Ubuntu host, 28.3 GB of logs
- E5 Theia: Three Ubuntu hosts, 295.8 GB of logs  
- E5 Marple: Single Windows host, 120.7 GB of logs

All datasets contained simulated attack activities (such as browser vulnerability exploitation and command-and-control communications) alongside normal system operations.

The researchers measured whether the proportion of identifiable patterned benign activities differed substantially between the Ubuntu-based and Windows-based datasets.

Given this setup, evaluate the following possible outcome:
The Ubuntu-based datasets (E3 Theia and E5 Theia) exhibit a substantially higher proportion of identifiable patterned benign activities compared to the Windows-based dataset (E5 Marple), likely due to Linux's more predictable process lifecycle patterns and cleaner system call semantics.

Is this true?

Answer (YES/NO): NO